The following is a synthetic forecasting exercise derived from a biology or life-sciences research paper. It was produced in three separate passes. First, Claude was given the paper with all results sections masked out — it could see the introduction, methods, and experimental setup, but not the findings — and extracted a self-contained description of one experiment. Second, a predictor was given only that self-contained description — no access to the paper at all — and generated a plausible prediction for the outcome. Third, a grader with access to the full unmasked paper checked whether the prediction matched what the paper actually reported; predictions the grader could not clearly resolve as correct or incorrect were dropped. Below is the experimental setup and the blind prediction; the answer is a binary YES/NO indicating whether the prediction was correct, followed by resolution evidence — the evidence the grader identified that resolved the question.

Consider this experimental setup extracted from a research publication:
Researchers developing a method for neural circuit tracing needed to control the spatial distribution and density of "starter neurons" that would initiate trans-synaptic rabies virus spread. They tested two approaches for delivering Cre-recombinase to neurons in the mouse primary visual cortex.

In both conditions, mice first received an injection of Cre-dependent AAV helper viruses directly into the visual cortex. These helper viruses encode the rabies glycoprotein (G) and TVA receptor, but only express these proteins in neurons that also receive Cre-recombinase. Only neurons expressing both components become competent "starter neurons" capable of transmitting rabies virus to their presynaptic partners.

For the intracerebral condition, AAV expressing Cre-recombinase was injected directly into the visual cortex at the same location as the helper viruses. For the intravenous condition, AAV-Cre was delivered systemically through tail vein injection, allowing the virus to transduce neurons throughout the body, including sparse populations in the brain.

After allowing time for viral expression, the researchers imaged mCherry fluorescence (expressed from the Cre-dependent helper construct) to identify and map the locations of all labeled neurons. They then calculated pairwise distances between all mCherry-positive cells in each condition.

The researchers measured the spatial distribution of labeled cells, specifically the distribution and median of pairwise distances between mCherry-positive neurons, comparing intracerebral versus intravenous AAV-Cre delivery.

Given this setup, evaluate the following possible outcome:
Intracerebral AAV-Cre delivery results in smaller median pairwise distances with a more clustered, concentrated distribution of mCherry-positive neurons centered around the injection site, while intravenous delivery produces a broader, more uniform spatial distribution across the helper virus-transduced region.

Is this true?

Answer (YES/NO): YES